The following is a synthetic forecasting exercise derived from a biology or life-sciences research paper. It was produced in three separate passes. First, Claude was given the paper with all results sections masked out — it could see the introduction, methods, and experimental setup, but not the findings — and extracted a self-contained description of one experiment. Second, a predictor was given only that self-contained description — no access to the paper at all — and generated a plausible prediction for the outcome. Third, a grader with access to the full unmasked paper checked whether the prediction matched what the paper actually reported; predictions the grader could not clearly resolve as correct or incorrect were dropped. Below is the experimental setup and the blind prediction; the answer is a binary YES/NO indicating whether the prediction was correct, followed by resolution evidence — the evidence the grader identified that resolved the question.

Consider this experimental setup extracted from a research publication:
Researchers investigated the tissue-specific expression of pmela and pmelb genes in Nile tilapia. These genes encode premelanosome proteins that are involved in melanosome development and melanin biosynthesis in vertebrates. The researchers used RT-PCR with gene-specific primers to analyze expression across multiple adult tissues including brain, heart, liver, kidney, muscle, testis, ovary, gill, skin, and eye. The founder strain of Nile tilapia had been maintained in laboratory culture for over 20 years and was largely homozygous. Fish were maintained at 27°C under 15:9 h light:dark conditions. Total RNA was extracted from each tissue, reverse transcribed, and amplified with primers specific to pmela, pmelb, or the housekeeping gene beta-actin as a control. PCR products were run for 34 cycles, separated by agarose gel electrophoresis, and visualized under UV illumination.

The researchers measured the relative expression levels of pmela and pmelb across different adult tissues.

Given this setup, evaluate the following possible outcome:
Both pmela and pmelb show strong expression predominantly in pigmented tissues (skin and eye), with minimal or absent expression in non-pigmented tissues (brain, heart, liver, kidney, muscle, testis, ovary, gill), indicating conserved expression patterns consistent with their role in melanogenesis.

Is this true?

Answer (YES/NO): NO